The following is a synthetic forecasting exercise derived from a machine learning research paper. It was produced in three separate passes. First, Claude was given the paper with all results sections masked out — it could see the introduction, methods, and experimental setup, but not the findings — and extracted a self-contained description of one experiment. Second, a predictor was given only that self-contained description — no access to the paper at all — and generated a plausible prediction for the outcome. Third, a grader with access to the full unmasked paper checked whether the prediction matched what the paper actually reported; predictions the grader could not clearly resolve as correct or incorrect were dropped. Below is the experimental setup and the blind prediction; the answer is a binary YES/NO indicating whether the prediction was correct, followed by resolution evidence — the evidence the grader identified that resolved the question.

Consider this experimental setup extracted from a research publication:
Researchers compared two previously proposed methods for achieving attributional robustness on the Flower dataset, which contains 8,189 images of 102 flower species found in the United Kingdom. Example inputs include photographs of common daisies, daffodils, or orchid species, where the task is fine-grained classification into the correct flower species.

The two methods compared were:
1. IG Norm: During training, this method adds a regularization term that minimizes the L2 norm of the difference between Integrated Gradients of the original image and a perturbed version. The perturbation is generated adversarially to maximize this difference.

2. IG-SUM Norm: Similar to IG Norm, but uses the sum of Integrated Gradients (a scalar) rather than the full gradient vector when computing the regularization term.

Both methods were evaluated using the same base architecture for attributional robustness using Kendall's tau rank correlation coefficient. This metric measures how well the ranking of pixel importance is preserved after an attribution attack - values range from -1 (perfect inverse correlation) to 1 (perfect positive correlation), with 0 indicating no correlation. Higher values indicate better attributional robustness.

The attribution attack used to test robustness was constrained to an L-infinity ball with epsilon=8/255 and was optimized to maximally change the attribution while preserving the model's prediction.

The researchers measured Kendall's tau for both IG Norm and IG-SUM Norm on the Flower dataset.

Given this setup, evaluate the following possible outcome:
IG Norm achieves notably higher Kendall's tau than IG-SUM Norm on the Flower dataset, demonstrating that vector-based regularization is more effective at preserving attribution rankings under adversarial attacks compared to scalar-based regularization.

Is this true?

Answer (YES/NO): NO